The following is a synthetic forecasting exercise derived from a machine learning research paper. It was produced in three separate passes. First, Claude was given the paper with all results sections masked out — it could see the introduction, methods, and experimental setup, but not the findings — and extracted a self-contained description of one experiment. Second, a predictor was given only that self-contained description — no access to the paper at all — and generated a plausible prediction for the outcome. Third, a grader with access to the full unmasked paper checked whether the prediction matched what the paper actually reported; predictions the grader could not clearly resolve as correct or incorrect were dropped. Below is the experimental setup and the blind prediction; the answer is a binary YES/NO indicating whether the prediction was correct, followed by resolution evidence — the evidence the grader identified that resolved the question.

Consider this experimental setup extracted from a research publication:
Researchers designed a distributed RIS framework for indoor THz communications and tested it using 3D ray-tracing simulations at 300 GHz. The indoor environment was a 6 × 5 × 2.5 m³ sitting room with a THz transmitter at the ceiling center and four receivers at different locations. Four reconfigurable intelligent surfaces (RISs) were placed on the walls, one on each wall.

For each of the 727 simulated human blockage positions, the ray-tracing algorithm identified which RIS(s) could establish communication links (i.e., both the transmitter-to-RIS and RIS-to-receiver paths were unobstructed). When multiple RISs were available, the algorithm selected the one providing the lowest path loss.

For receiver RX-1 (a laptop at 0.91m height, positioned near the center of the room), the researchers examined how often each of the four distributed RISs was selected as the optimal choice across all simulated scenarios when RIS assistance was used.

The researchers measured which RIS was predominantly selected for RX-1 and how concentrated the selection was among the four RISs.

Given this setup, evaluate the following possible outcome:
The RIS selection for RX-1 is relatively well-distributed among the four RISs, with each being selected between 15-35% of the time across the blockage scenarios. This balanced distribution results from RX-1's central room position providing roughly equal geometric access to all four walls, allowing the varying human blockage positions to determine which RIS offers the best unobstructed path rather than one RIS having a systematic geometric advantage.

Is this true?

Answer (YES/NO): NO